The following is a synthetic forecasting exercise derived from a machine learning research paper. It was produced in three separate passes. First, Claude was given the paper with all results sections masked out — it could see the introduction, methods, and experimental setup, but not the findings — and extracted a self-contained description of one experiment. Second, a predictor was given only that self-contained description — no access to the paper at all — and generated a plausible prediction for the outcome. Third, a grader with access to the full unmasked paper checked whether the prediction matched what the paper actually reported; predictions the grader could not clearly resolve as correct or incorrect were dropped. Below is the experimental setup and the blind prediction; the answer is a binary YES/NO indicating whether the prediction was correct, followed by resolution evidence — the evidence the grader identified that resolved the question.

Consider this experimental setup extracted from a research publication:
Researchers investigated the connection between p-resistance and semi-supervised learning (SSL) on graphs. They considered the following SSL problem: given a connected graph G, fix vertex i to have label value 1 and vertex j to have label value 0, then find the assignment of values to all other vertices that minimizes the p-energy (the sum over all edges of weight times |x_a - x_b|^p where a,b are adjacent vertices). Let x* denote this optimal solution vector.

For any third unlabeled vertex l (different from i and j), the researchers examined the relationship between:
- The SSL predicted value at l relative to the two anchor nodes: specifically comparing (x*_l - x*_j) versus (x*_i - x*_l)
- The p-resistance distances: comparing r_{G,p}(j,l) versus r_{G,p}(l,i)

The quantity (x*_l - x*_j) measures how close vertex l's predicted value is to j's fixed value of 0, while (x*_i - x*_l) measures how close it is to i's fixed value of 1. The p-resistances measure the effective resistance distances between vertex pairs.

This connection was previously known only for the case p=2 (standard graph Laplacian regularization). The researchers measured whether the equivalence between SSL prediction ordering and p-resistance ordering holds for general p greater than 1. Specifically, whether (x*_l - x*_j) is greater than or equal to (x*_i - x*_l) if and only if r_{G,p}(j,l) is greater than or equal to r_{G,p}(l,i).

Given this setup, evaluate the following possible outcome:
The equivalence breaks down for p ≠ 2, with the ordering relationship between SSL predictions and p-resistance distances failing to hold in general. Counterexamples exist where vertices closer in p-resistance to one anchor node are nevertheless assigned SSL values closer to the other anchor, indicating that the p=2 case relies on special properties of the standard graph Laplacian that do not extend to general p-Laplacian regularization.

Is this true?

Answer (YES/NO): NO